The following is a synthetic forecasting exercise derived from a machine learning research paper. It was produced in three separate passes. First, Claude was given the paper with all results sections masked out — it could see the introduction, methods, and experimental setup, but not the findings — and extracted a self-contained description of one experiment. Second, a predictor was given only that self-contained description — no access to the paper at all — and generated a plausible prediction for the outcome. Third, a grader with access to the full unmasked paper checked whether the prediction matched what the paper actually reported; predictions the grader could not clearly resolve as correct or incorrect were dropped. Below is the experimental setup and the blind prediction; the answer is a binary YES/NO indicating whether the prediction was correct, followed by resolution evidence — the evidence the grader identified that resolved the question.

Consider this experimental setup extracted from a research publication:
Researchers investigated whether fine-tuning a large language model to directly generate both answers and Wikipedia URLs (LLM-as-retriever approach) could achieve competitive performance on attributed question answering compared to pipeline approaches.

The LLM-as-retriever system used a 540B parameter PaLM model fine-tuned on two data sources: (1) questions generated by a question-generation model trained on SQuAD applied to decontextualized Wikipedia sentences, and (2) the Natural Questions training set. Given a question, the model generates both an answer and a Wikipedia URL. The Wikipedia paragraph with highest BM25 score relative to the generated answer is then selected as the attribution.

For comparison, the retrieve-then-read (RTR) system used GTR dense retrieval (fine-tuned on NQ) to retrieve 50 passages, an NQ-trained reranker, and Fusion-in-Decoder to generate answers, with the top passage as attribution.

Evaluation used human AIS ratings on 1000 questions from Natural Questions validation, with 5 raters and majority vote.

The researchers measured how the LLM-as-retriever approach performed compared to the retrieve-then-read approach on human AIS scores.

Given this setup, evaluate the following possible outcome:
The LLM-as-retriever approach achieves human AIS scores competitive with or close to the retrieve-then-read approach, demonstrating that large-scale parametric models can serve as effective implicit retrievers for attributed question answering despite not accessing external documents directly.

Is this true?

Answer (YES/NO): NO